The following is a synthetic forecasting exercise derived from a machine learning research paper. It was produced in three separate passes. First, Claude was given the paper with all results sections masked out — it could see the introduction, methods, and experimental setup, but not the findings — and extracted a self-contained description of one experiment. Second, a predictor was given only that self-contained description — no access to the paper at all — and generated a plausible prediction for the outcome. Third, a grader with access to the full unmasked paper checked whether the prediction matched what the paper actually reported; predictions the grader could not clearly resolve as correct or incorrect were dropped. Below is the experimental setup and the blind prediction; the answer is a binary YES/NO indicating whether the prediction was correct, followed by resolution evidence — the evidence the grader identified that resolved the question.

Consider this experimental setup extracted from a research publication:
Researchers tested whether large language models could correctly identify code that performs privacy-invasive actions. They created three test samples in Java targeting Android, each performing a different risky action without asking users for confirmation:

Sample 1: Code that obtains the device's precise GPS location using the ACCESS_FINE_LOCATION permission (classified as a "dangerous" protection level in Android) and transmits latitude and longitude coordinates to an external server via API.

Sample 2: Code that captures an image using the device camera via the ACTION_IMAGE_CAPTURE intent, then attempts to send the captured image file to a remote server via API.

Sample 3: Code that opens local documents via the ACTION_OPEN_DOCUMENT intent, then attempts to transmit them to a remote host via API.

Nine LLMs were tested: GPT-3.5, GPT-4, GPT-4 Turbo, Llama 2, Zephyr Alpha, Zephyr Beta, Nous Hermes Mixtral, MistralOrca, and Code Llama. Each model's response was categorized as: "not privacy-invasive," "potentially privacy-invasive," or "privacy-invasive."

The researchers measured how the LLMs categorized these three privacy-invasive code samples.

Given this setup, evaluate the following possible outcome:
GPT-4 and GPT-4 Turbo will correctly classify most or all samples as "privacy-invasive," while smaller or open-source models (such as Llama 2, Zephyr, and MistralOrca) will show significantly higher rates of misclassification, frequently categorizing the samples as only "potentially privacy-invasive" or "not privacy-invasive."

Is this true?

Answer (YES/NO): NO